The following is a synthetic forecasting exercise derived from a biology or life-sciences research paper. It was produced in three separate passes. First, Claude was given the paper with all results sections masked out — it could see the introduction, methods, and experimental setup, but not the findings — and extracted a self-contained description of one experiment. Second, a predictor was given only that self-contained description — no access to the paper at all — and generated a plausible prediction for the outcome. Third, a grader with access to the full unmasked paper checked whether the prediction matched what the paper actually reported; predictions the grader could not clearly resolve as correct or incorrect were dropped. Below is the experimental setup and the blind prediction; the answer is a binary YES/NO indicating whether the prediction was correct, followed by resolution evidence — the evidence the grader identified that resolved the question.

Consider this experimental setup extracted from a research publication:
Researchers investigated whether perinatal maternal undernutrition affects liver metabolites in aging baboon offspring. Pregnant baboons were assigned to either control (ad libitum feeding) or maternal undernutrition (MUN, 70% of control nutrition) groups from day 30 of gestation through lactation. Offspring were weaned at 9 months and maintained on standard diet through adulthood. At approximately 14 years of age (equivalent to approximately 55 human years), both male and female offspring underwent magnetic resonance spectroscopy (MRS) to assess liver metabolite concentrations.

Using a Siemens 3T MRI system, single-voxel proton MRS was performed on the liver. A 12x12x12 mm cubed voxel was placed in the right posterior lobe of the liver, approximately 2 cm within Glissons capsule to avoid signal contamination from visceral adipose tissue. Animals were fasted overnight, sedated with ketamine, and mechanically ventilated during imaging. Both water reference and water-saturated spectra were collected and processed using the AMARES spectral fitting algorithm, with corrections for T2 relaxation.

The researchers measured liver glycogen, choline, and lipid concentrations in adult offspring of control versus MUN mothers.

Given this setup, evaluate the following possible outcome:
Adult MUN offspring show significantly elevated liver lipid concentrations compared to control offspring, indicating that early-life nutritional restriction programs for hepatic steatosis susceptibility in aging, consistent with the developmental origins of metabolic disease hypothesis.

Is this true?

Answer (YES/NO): NO